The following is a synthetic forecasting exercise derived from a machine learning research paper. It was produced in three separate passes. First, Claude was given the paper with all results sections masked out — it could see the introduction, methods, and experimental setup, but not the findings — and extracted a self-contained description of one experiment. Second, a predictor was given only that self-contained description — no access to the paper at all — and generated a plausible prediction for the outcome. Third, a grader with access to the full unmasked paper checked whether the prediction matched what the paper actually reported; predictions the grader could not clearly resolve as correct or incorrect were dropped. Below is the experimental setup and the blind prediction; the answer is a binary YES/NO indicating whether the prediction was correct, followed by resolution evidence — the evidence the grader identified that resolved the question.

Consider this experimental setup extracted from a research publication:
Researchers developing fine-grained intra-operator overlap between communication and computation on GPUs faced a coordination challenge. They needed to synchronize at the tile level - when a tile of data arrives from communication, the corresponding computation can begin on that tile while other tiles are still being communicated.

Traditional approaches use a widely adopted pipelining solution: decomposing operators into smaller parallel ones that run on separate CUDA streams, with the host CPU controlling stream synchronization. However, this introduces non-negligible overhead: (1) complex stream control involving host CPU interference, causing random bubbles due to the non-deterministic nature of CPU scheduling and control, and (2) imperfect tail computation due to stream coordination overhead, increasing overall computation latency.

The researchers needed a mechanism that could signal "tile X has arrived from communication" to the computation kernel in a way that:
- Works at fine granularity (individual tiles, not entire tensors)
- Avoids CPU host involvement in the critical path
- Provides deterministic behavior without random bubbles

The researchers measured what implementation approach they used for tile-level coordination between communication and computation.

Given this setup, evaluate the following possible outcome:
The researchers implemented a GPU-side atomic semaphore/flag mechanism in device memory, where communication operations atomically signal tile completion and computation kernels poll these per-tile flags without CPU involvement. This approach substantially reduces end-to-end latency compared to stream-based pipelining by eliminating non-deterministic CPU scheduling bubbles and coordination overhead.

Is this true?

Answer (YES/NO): NO